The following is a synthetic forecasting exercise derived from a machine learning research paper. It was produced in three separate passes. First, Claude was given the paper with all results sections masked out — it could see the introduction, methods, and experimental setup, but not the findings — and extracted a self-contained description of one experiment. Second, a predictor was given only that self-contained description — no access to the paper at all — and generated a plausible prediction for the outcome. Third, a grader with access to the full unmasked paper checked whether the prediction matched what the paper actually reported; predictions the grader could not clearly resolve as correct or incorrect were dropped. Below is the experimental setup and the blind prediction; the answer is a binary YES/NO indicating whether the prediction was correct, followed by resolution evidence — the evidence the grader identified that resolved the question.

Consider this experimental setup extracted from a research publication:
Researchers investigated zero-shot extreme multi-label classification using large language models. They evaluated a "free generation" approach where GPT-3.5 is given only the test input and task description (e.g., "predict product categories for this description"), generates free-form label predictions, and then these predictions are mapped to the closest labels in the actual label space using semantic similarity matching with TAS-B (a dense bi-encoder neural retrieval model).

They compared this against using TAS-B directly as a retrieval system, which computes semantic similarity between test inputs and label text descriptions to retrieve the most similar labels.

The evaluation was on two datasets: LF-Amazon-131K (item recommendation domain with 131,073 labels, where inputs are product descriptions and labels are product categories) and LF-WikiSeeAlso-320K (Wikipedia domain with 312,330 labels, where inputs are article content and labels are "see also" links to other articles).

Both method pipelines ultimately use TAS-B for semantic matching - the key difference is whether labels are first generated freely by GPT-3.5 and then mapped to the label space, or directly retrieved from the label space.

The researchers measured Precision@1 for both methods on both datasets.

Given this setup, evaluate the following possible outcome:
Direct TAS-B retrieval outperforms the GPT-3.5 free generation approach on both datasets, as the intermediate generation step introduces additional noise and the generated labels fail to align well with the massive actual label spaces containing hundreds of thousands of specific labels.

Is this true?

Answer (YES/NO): NO